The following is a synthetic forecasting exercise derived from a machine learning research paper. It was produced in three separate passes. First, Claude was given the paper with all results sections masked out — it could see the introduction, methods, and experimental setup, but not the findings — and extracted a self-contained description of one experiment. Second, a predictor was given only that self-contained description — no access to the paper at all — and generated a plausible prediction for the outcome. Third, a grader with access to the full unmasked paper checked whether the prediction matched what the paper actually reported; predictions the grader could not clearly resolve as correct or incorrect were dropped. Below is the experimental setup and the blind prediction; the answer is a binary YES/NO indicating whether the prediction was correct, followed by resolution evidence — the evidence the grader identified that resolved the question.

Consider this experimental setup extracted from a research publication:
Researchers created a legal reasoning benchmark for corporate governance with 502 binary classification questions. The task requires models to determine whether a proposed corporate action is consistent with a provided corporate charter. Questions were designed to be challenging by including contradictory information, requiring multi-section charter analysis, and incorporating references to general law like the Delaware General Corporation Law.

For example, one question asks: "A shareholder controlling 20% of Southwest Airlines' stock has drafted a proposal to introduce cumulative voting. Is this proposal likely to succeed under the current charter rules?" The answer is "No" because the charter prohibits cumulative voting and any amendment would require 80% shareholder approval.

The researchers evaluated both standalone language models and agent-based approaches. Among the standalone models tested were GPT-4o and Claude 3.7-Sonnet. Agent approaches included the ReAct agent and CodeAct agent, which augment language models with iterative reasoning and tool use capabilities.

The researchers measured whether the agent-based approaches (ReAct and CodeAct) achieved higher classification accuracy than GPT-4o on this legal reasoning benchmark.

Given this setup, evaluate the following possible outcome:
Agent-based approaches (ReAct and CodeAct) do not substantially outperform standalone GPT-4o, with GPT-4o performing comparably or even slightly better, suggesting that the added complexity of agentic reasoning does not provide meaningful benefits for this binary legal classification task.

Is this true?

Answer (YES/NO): NO